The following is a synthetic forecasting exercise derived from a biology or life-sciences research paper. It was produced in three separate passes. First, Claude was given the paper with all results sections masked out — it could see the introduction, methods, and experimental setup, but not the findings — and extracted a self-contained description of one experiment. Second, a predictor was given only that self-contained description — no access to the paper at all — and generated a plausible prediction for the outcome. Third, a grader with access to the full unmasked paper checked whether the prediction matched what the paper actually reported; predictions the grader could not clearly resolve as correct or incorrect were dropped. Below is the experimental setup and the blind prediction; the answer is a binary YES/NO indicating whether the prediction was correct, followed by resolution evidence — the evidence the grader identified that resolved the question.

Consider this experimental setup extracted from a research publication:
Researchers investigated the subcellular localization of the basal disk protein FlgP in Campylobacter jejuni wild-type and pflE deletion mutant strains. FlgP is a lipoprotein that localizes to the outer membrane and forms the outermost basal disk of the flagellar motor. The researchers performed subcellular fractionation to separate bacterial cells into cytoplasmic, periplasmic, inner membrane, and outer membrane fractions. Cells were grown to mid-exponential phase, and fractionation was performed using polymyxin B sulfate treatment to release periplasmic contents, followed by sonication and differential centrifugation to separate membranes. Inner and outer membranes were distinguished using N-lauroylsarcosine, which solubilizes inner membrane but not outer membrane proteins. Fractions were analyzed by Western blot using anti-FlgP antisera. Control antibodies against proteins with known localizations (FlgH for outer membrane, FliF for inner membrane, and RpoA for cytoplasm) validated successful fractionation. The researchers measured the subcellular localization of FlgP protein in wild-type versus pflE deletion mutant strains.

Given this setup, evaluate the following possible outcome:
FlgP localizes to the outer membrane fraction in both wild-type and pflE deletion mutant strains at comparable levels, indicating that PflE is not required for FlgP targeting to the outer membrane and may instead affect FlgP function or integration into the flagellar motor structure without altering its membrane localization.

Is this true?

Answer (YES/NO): NO